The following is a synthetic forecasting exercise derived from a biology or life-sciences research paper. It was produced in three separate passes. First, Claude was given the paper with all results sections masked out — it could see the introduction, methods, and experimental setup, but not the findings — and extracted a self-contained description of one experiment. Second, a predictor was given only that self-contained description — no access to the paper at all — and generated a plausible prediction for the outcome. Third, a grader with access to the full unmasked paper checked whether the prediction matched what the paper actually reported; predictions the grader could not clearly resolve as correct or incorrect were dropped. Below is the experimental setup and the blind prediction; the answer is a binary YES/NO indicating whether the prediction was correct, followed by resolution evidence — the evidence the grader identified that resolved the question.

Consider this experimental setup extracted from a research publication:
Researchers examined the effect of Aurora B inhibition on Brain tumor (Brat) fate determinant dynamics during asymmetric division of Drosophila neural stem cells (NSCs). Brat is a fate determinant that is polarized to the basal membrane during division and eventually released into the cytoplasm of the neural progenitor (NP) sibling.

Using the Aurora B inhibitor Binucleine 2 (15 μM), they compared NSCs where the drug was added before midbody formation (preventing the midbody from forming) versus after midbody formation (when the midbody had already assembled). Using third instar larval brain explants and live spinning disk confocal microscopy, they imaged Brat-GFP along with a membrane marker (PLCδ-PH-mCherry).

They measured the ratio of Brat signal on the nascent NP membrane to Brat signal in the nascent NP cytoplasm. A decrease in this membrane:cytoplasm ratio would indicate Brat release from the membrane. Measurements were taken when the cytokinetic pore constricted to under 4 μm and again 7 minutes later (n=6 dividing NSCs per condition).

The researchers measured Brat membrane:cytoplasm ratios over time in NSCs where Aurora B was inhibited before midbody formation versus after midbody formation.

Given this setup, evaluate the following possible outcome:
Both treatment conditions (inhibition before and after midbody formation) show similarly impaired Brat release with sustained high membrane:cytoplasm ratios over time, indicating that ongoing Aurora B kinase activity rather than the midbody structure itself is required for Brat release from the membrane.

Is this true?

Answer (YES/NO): NO